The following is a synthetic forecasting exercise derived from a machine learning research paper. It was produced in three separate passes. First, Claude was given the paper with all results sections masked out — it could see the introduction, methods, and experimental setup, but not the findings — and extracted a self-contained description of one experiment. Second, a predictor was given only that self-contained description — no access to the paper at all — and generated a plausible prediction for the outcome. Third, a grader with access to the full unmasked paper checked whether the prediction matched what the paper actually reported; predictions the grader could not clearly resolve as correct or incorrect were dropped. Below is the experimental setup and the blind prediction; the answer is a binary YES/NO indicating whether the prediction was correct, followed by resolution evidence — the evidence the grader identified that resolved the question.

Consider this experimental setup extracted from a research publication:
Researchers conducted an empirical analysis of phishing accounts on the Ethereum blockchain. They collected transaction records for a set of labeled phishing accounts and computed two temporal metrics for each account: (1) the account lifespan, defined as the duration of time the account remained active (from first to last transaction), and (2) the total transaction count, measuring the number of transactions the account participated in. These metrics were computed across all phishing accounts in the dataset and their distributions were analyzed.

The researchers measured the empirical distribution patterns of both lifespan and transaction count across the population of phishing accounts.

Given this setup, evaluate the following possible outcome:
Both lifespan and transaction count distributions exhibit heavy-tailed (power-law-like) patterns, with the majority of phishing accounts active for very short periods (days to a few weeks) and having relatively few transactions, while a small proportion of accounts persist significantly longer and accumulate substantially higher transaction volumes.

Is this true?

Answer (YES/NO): YES